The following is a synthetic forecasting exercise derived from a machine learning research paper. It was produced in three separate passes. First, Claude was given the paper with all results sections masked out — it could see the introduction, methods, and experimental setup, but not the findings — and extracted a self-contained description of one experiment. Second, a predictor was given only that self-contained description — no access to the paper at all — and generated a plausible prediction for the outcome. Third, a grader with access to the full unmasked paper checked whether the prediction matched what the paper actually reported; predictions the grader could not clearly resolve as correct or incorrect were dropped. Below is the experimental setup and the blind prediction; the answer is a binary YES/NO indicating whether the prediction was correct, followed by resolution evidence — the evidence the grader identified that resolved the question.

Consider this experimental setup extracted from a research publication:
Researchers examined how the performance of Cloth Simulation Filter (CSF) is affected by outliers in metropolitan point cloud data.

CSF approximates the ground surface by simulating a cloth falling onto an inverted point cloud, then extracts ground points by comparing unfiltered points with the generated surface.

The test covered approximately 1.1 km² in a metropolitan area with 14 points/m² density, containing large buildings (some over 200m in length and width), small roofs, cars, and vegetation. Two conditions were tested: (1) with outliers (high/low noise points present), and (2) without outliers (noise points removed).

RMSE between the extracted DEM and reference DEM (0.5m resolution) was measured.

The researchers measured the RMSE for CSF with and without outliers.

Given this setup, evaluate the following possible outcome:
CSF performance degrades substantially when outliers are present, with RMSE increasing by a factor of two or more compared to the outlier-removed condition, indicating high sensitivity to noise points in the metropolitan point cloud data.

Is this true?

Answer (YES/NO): YES